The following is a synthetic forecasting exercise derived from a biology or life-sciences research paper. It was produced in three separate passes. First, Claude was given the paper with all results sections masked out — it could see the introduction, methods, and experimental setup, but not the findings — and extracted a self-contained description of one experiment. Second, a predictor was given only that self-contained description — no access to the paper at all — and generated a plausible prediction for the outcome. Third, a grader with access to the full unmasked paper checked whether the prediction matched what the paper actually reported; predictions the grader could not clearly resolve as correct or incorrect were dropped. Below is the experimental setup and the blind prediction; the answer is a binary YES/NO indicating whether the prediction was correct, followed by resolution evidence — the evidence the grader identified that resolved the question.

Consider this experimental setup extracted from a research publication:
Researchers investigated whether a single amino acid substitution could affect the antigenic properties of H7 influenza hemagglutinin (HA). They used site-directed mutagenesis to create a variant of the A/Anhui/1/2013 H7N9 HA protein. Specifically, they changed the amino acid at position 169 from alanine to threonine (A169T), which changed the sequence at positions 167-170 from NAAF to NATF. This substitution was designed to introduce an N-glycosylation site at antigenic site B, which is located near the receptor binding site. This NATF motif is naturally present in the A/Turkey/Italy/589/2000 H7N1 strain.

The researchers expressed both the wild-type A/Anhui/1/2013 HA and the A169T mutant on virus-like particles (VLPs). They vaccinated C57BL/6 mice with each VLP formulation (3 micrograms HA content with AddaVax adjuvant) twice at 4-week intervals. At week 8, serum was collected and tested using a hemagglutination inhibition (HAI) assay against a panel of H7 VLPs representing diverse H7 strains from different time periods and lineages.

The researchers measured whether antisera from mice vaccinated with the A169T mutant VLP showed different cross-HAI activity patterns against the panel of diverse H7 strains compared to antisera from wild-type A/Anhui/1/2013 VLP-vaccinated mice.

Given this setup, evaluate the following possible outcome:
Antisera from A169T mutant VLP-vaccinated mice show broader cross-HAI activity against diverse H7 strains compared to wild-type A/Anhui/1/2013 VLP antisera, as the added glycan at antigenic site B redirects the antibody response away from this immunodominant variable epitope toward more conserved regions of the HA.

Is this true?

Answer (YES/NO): NO